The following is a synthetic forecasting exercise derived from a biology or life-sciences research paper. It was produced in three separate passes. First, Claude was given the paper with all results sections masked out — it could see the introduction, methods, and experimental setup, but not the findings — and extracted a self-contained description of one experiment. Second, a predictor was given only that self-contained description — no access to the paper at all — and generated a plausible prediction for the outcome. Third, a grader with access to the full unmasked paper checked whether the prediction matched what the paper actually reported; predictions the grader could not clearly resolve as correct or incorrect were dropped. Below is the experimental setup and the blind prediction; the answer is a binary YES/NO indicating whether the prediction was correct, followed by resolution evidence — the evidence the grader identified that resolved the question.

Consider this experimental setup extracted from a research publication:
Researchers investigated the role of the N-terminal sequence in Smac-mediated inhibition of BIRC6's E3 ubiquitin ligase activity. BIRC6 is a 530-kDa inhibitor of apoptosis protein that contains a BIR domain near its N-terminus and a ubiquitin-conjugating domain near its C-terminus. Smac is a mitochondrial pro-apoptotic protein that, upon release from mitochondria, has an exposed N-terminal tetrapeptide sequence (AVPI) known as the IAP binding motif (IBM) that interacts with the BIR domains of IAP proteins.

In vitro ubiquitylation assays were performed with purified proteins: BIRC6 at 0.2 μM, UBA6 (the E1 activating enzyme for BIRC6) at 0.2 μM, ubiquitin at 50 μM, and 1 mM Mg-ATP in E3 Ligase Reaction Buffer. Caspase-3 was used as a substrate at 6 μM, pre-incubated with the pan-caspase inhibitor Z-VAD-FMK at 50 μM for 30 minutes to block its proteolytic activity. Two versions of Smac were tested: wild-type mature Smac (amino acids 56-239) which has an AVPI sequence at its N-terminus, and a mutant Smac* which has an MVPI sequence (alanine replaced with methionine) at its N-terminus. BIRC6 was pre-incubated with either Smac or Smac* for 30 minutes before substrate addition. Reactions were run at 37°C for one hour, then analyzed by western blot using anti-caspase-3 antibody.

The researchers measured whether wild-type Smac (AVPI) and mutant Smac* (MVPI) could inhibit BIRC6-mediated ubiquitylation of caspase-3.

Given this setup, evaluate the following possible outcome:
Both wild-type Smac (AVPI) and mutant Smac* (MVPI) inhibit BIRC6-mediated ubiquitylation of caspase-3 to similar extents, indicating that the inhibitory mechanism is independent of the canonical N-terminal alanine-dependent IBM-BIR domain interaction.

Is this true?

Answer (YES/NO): NO